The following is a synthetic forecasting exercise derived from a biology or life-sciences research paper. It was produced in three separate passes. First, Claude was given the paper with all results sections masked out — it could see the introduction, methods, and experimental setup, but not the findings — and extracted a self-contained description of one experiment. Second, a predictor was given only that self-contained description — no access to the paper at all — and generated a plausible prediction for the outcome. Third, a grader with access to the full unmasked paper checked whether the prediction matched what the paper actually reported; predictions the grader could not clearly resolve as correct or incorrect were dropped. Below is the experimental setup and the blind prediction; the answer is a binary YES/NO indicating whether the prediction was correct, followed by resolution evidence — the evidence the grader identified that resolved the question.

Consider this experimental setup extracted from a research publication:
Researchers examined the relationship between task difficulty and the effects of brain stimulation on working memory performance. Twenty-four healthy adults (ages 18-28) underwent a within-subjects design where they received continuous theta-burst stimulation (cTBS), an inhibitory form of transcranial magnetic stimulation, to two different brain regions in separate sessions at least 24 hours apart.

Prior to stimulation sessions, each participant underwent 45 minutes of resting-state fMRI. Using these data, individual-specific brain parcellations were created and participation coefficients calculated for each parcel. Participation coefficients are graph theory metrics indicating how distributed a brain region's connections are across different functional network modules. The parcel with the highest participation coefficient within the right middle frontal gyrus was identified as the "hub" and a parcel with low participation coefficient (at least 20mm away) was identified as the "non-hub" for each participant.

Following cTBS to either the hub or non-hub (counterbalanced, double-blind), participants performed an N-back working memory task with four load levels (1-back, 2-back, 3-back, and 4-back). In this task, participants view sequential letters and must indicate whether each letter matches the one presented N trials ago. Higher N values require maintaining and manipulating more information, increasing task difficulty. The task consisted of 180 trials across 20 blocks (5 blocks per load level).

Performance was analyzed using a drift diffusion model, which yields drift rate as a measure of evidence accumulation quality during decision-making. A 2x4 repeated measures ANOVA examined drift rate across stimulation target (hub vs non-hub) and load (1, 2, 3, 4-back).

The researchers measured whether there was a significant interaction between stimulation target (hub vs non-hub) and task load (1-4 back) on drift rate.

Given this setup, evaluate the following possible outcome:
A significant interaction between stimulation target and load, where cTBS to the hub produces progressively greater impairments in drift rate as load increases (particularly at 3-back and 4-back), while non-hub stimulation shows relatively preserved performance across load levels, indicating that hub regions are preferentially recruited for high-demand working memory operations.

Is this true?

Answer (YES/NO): NO